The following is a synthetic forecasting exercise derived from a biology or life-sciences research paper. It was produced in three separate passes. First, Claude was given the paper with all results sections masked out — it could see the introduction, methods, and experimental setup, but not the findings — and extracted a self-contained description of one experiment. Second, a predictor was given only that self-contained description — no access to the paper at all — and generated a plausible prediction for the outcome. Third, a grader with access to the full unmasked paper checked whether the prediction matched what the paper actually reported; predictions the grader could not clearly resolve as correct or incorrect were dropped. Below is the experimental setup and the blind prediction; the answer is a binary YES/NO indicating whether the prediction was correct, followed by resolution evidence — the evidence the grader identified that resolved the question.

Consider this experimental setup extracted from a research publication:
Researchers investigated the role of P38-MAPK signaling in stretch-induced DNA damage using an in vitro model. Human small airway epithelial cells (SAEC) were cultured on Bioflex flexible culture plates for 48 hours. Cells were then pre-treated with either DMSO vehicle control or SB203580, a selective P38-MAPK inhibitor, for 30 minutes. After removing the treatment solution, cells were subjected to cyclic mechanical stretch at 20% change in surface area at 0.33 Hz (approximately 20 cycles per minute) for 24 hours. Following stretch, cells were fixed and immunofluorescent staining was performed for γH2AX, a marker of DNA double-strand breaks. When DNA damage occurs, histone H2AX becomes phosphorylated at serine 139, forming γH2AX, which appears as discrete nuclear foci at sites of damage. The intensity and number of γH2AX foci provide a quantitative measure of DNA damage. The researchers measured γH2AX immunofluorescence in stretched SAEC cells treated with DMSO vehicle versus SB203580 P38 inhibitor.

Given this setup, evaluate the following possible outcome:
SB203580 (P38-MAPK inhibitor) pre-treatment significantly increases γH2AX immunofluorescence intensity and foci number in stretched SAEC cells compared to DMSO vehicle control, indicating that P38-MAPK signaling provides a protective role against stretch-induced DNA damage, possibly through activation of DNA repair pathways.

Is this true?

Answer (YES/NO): NO